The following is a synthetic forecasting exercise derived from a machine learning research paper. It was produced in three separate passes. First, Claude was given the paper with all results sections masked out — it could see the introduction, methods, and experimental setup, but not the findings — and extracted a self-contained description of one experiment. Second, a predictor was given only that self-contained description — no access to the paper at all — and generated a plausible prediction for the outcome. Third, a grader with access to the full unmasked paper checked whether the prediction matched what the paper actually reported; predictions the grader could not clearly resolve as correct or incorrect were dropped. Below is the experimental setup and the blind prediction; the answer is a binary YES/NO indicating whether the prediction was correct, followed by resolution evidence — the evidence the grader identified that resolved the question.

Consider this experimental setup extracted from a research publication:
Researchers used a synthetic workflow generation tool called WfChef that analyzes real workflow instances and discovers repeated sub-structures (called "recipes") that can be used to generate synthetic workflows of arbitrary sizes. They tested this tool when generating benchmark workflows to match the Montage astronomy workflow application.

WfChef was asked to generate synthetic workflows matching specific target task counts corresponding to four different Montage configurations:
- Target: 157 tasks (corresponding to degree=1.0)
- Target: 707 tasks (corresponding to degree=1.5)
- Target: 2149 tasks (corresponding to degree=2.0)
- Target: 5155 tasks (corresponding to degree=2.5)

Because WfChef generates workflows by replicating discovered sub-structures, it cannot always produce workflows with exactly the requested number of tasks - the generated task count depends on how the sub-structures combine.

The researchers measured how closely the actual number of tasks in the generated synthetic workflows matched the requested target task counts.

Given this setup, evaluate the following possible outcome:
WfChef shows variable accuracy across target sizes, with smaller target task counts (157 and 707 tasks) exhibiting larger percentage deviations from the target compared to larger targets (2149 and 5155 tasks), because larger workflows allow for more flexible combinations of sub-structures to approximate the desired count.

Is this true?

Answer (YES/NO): NO